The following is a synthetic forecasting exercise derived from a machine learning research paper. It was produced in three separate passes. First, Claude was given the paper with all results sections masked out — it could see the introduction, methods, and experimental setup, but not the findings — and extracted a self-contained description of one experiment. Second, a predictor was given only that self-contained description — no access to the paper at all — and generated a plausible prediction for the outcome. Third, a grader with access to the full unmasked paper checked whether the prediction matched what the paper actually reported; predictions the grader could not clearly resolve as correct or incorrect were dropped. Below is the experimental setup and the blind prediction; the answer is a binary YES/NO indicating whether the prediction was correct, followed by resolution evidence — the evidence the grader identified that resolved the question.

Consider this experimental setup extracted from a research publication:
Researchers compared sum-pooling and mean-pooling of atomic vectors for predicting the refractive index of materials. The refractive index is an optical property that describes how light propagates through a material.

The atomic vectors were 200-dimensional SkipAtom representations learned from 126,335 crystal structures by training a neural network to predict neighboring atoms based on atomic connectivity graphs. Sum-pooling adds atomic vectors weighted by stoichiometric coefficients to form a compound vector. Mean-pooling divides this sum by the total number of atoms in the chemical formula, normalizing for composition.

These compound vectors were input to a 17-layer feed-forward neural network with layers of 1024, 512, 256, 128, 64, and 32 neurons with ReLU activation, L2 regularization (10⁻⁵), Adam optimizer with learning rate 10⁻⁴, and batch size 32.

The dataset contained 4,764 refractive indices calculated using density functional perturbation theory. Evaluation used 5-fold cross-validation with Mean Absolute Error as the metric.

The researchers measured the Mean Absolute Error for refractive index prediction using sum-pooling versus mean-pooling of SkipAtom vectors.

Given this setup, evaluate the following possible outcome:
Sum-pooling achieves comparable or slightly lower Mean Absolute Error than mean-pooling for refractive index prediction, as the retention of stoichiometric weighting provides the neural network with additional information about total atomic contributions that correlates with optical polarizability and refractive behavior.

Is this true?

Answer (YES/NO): NO